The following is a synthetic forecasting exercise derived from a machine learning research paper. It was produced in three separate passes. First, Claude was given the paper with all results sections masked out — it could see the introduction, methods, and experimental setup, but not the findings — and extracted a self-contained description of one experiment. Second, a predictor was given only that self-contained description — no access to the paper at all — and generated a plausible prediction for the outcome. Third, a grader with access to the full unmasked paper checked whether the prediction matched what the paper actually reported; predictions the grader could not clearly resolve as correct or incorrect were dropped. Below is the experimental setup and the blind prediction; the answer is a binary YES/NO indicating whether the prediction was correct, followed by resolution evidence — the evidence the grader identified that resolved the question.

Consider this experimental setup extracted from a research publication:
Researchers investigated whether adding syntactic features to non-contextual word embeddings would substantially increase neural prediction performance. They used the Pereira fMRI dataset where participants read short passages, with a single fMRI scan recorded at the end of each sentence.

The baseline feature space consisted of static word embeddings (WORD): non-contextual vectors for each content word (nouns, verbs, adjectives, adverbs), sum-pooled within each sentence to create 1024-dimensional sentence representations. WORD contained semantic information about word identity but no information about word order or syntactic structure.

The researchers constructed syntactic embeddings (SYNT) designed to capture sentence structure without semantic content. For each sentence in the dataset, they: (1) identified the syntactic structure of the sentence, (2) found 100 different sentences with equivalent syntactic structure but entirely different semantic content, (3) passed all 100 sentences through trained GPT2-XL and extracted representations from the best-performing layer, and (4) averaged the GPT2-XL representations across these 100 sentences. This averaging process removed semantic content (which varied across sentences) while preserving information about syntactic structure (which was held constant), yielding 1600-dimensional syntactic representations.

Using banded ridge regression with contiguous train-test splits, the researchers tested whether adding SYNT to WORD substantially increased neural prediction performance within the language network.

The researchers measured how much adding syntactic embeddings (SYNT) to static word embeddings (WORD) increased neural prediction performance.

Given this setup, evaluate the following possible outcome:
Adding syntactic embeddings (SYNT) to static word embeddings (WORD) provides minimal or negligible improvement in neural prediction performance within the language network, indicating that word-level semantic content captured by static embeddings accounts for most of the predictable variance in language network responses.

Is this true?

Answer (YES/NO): YES